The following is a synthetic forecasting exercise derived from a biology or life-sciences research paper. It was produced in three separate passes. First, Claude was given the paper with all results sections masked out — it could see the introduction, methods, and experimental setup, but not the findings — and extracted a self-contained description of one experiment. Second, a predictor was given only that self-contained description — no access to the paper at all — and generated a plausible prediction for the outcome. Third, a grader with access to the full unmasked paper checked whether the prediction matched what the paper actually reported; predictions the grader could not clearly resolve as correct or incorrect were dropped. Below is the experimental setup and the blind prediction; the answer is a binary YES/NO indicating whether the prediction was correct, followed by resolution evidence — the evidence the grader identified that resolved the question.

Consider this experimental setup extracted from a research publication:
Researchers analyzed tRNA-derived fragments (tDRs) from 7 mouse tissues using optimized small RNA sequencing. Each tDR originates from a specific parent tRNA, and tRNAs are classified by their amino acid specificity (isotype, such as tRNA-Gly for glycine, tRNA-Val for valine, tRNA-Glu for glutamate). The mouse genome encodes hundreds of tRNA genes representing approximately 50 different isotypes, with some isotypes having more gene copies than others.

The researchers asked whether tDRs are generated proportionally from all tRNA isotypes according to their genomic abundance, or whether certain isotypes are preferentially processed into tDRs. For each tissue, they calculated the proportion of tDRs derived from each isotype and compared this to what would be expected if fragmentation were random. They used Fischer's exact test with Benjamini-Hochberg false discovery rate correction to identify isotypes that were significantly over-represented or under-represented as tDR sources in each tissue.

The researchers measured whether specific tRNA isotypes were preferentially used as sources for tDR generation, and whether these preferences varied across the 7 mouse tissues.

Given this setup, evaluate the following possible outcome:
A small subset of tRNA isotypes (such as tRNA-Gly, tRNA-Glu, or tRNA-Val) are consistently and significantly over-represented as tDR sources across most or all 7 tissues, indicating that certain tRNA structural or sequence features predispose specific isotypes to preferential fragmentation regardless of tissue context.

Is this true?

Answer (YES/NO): NO